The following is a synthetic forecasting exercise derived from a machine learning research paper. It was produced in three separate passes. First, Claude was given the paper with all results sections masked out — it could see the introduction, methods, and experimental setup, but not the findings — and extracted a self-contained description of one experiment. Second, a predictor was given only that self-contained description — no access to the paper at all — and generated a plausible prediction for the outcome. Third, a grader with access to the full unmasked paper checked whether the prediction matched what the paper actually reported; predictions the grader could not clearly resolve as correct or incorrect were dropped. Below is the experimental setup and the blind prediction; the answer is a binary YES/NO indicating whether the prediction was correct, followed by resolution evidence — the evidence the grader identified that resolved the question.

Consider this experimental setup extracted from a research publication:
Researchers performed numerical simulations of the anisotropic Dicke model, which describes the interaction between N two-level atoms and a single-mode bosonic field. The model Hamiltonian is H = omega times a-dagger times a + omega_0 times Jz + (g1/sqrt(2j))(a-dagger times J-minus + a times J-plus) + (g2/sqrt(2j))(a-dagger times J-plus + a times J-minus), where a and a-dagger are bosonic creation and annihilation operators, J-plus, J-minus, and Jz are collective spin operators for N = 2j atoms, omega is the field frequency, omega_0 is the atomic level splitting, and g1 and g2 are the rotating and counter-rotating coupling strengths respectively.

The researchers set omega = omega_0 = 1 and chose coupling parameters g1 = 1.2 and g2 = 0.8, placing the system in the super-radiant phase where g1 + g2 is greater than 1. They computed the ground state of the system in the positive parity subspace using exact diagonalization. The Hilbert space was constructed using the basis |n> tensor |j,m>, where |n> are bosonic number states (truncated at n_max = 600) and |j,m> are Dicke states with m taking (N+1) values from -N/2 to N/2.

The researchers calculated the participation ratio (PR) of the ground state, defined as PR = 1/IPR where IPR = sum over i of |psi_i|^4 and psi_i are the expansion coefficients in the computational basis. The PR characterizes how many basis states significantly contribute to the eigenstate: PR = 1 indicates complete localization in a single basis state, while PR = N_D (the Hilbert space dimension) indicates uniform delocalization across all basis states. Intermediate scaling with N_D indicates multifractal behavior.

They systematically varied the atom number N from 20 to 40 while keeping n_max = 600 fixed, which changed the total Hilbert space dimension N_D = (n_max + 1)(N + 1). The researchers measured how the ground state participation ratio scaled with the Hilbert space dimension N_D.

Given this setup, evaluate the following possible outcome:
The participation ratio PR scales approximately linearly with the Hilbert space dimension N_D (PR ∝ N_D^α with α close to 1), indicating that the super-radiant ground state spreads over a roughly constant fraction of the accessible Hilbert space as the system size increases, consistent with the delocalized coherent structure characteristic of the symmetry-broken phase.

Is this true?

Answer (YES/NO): NO